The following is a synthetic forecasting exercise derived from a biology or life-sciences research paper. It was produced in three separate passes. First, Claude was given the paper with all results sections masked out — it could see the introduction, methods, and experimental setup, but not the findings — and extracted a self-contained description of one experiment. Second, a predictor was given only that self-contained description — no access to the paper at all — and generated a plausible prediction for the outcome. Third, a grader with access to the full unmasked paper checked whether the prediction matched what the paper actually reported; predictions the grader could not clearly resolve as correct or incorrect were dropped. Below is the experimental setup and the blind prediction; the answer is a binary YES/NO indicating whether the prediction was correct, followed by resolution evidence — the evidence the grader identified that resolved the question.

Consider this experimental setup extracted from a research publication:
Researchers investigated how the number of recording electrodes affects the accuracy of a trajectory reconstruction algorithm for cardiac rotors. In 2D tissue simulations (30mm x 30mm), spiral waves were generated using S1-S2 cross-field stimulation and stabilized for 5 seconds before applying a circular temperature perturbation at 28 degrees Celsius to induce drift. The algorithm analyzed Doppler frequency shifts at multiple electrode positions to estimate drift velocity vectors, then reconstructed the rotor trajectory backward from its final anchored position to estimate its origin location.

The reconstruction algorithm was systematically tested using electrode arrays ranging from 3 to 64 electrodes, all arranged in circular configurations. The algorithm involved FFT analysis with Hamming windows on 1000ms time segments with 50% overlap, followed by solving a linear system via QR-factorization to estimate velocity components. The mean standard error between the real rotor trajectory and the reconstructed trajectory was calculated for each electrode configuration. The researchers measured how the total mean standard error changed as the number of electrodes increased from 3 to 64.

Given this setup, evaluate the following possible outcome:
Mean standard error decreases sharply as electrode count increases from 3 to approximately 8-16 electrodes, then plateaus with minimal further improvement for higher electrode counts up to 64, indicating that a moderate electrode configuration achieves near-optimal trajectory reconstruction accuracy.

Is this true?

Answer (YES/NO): NO